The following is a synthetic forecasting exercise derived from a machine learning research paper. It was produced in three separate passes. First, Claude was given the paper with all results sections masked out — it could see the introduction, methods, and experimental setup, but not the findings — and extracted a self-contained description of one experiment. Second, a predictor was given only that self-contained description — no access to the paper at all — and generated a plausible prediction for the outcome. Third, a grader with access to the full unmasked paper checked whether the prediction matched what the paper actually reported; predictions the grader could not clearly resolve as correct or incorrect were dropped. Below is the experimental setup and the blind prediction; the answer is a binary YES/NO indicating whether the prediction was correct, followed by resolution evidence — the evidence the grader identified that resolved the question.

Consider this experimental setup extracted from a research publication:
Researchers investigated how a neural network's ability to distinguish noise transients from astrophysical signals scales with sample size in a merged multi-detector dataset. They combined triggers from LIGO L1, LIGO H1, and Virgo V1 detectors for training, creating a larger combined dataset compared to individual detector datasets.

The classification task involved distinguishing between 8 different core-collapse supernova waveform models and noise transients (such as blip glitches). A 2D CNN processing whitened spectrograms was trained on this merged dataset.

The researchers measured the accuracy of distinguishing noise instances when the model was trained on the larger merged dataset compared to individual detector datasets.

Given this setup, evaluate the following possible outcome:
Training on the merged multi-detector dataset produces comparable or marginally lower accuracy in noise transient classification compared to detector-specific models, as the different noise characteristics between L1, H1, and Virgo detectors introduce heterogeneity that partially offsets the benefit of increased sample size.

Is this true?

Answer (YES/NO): NO